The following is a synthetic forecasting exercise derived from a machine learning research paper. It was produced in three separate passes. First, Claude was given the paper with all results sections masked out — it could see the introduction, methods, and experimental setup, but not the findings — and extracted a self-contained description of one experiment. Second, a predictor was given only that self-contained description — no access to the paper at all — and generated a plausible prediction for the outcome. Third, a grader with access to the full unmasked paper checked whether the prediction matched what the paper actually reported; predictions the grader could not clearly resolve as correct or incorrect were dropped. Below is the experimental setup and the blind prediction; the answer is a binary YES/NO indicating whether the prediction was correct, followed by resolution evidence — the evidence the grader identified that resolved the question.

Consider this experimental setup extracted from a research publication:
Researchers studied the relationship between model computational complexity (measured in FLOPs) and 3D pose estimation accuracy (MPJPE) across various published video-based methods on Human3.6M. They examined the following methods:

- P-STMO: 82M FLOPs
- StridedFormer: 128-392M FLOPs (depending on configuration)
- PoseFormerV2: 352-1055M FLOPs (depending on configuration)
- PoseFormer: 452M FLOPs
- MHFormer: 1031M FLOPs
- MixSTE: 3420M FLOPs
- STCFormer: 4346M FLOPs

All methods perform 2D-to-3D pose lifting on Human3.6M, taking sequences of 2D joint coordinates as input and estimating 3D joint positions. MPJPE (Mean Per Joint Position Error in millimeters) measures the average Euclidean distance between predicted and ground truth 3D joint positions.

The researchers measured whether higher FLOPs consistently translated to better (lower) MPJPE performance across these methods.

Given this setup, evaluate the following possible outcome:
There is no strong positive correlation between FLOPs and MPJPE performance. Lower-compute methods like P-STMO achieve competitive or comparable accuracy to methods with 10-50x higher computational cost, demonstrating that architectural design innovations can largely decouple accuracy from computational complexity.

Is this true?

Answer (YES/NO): YES